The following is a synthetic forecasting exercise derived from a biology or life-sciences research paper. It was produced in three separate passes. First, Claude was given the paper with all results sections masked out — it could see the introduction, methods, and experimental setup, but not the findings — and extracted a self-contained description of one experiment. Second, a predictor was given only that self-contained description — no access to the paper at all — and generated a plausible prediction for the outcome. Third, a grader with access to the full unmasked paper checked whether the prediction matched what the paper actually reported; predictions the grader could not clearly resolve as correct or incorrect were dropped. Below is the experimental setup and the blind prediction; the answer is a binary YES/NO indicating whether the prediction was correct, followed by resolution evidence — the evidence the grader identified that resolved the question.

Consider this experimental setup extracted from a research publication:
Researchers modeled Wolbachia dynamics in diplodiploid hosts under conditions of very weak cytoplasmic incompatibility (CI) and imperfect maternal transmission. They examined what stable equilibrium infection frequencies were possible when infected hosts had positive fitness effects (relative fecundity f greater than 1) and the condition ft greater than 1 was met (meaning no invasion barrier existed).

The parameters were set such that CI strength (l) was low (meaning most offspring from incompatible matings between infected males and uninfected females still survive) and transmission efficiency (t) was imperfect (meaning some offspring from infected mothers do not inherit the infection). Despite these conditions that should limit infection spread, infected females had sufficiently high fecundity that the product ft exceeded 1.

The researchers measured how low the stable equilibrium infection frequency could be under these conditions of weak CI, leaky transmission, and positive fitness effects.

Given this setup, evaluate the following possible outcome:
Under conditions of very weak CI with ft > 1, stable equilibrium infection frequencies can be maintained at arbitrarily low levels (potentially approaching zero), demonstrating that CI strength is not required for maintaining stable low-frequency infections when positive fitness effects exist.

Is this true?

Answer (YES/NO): YES